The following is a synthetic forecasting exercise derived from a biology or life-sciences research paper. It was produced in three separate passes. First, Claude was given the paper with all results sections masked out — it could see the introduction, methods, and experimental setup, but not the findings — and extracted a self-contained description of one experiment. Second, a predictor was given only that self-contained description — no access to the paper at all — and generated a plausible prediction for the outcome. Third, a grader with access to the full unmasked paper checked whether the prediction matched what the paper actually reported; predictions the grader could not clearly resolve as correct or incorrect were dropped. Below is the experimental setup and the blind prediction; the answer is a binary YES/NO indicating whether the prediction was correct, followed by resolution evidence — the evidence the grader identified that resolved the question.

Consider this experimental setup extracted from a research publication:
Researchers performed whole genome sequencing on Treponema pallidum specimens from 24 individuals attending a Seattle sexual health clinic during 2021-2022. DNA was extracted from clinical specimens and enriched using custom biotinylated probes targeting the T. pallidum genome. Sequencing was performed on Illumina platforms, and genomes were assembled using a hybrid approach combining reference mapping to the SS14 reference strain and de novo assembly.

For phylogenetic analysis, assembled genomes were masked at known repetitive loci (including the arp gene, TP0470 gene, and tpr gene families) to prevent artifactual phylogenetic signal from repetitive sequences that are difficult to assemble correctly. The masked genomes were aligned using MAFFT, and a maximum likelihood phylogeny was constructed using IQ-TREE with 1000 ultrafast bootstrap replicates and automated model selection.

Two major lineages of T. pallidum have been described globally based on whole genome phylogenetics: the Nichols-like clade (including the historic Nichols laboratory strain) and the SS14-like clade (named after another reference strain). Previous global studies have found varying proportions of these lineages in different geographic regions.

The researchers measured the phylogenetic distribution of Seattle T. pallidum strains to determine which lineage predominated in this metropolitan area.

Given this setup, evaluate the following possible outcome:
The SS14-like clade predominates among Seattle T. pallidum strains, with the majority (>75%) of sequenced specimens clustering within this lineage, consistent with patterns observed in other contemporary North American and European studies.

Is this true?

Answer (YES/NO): NO